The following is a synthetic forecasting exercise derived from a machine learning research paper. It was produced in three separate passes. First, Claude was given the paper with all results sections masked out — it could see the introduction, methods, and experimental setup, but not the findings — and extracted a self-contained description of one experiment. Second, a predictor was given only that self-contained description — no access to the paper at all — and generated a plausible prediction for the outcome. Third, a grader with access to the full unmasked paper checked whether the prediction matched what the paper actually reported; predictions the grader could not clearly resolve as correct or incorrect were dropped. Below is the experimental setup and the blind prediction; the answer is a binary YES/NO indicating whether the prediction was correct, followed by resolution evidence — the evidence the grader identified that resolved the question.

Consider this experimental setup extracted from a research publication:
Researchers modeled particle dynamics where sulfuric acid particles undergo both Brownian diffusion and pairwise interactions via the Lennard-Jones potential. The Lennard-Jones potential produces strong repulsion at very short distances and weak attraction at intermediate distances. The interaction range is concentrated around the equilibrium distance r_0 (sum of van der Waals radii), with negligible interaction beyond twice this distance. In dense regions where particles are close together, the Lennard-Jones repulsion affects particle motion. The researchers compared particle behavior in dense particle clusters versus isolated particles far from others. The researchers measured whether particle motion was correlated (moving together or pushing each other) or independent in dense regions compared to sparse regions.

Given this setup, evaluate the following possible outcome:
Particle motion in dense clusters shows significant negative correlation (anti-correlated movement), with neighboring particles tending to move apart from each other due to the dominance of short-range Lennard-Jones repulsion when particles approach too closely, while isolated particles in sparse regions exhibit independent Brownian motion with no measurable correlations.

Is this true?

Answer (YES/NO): NO